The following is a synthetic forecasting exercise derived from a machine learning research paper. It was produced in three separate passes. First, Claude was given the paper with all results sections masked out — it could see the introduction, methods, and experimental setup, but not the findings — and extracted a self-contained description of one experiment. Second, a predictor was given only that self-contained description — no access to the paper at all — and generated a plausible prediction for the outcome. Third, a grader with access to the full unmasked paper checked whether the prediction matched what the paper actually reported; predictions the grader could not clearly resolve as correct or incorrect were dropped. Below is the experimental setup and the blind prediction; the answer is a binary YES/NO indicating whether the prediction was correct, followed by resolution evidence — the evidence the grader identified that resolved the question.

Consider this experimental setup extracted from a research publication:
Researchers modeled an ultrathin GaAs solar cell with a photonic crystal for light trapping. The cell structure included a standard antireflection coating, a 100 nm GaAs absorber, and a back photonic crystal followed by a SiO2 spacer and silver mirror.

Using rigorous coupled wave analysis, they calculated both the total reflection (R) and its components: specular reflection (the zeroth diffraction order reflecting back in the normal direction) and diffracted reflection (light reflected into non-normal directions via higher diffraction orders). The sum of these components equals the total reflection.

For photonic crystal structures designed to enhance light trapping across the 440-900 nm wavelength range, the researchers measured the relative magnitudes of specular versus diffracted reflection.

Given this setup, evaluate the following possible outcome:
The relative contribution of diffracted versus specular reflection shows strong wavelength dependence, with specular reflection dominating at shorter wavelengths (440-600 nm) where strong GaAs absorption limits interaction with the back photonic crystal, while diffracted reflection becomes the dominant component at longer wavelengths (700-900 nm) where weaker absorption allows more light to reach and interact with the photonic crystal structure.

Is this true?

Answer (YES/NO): NO